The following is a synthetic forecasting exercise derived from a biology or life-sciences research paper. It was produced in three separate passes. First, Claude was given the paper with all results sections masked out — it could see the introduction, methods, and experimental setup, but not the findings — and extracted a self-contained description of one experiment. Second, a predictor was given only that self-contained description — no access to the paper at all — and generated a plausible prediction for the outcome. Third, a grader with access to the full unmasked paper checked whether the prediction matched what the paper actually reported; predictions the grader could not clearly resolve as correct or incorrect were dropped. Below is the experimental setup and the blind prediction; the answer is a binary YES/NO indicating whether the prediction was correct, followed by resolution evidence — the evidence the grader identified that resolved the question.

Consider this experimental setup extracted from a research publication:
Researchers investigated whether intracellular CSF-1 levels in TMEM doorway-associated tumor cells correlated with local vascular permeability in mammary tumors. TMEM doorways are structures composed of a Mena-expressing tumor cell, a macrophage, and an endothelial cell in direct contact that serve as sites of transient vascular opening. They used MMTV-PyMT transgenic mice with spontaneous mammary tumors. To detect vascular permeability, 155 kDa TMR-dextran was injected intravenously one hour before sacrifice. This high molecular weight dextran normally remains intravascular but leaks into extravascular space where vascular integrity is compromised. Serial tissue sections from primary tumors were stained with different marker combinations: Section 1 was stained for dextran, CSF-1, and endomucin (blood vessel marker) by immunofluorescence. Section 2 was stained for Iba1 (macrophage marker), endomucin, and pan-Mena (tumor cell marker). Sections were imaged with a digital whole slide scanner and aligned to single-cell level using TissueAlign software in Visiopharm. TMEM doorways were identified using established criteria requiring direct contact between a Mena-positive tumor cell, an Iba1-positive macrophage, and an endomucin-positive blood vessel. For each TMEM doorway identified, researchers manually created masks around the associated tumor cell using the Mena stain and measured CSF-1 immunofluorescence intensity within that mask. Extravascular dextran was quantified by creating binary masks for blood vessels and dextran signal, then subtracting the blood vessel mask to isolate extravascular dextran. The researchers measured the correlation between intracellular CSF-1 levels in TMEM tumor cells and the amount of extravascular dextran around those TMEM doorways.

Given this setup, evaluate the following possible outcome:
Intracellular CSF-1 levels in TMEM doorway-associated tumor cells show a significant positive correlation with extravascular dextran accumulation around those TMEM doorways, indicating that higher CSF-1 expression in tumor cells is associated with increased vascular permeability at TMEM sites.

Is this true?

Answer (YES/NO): YES